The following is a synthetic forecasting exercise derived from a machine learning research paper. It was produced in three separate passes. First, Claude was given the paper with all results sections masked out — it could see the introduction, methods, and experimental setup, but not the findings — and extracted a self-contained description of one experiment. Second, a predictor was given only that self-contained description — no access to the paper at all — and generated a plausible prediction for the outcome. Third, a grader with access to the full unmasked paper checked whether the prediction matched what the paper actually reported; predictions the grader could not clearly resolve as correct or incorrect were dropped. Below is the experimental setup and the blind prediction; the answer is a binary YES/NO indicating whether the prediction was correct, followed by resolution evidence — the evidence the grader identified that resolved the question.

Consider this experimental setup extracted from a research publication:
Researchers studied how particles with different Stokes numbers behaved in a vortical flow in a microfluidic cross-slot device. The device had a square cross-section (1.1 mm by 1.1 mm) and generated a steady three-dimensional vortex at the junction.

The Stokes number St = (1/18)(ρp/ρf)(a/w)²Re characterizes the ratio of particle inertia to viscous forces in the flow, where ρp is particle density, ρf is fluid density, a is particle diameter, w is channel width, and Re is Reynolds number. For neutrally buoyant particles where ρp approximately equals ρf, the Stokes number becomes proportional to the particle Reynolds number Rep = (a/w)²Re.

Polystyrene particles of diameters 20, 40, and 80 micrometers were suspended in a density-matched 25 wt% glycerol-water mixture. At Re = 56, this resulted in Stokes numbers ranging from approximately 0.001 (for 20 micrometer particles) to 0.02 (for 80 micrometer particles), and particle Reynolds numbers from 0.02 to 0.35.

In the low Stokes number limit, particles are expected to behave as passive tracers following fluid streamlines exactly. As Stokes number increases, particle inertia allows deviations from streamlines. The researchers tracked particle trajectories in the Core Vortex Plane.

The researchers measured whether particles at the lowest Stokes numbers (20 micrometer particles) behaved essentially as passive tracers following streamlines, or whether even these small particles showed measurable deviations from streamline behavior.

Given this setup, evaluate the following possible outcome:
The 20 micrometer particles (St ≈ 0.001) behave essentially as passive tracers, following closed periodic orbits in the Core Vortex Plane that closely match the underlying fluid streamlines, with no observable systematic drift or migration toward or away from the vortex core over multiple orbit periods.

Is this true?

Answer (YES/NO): NO